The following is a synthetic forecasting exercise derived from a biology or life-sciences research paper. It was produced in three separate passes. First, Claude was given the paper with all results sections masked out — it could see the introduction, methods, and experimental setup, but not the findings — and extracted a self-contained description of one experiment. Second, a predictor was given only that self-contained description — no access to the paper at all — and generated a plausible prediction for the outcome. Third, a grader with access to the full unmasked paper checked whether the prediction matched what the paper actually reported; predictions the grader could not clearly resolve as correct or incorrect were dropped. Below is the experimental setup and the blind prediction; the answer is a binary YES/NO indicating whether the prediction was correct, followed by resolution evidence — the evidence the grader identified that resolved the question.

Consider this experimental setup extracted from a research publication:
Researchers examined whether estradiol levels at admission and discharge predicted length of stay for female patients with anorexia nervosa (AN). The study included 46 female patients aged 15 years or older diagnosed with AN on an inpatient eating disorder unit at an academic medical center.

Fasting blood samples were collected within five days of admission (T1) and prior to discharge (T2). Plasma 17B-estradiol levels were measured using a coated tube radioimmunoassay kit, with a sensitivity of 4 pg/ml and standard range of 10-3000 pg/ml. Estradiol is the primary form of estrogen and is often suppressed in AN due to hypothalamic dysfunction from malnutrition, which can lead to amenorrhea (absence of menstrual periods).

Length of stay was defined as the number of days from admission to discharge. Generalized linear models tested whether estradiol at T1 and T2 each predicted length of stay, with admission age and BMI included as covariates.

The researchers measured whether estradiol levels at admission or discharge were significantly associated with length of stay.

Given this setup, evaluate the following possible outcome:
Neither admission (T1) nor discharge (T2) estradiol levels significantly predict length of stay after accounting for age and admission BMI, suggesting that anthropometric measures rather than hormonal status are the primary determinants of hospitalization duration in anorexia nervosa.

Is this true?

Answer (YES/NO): YES